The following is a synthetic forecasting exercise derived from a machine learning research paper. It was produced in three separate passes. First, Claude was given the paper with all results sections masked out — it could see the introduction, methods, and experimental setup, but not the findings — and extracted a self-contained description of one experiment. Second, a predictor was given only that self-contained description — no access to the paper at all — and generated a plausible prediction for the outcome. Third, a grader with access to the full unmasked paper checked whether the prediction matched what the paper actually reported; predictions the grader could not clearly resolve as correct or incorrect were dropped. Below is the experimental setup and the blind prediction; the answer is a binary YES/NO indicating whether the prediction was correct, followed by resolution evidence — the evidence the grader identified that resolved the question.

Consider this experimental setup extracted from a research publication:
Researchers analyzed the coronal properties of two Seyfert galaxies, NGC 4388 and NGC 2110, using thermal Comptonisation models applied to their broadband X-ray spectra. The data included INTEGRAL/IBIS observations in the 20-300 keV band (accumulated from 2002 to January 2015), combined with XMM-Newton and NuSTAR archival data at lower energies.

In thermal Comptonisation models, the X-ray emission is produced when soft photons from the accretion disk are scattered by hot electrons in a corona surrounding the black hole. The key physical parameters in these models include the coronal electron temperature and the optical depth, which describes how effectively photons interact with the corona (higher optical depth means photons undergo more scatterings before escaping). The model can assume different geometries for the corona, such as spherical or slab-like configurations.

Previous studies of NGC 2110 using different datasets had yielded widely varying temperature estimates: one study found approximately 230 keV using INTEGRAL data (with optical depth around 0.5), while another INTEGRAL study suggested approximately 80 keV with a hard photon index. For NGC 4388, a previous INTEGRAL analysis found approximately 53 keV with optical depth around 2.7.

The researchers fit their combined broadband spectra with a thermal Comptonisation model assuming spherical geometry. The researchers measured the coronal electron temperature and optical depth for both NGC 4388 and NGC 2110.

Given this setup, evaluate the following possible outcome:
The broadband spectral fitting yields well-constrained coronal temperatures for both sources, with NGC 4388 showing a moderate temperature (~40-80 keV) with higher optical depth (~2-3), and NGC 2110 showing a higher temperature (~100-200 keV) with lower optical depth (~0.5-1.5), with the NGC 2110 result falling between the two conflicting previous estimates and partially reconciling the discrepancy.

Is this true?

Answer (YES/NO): NO